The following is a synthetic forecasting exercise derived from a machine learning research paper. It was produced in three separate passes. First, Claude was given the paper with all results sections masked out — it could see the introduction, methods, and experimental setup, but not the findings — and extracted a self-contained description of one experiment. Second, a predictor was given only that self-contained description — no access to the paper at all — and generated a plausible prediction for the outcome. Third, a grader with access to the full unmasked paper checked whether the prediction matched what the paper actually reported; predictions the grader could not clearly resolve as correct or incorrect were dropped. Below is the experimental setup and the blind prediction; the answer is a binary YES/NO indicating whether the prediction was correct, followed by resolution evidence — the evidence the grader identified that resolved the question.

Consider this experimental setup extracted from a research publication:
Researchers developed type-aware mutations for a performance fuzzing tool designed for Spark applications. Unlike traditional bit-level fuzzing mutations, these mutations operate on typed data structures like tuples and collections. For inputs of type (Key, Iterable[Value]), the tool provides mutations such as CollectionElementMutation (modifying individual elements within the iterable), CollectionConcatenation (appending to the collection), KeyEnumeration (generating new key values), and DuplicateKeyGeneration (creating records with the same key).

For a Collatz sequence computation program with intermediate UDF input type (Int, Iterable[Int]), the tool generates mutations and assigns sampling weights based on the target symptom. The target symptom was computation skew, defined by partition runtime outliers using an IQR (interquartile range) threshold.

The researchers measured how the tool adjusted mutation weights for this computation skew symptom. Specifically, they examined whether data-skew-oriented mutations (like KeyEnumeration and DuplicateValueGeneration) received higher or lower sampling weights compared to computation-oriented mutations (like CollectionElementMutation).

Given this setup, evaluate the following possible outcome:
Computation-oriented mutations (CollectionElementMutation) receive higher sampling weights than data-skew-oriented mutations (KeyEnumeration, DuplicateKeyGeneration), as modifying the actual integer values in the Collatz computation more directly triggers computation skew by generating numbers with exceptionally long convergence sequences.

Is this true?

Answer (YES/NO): YES